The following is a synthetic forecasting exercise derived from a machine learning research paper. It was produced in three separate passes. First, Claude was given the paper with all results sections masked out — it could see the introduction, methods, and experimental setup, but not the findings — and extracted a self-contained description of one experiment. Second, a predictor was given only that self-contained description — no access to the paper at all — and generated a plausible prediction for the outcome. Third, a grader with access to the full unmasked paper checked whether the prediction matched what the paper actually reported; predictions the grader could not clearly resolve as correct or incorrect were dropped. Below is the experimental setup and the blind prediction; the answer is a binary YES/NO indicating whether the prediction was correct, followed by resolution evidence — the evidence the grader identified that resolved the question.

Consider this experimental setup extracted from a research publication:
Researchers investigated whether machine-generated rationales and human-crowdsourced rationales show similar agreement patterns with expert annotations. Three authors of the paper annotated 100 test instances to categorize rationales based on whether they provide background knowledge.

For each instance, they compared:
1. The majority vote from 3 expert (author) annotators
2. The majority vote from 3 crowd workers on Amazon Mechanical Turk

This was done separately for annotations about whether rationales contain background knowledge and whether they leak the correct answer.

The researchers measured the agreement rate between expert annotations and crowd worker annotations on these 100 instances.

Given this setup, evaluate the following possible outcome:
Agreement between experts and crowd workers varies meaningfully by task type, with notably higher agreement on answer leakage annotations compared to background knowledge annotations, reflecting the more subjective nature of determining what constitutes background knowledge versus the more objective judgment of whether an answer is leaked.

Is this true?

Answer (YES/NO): NO